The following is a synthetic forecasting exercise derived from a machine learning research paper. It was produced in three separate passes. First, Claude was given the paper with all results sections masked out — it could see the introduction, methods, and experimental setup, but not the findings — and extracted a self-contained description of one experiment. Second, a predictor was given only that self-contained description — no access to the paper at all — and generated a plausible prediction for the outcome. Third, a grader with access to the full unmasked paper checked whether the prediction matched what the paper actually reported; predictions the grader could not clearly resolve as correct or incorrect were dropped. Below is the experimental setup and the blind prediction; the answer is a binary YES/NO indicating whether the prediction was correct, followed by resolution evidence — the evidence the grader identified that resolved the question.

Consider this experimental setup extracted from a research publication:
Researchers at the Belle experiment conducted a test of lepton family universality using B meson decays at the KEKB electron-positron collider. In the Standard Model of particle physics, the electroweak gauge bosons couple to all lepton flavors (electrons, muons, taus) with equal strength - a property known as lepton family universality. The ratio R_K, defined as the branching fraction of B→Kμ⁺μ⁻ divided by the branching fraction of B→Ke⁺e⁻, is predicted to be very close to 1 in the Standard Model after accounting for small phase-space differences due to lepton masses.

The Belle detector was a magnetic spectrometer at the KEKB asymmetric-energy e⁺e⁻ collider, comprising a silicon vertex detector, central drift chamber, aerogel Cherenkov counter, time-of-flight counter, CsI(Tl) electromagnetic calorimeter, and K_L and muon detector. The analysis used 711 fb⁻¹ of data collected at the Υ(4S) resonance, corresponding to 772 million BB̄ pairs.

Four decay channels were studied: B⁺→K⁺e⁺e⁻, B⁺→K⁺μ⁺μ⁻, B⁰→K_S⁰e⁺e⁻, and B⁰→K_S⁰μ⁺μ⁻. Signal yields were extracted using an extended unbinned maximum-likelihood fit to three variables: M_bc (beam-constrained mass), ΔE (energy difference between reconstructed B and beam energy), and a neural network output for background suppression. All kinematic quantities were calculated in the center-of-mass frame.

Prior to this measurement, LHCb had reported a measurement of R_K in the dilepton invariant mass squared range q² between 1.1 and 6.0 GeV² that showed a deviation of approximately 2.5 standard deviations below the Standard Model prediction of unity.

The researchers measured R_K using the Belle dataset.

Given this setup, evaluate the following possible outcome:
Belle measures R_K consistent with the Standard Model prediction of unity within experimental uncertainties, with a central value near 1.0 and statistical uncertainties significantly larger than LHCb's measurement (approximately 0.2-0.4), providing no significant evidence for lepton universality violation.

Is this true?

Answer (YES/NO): NO